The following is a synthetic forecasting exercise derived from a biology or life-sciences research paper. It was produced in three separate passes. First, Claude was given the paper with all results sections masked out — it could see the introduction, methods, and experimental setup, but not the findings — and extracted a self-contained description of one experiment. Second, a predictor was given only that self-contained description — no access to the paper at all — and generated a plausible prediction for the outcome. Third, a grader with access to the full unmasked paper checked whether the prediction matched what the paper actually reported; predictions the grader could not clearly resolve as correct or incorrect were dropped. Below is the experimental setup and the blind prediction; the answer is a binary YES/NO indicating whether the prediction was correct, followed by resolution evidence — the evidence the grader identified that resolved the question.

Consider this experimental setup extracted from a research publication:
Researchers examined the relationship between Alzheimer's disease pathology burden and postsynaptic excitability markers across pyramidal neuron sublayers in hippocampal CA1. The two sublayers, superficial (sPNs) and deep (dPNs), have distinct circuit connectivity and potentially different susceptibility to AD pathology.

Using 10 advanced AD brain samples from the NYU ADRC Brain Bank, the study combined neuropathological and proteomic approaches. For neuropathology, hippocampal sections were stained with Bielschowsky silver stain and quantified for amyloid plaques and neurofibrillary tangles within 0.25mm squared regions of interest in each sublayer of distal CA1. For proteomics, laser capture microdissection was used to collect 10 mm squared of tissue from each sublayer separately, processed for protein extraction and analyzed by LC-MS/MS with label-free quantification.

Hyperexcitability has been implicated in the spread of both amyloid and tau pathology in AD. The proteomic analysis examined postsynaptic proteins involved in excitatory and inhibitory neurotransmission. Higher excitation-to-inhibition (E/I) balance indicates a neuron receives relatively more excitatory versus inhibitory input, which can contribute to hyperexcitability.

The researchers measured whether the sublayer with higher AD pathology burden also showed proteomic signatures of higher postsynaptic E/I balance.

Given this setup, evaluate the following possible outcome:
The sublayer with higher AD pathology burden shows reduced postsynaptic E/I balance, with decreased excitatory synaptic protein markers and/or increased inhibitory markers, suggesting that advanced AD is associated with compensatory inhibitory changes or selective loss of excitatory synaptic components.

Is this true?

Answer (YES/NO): NO